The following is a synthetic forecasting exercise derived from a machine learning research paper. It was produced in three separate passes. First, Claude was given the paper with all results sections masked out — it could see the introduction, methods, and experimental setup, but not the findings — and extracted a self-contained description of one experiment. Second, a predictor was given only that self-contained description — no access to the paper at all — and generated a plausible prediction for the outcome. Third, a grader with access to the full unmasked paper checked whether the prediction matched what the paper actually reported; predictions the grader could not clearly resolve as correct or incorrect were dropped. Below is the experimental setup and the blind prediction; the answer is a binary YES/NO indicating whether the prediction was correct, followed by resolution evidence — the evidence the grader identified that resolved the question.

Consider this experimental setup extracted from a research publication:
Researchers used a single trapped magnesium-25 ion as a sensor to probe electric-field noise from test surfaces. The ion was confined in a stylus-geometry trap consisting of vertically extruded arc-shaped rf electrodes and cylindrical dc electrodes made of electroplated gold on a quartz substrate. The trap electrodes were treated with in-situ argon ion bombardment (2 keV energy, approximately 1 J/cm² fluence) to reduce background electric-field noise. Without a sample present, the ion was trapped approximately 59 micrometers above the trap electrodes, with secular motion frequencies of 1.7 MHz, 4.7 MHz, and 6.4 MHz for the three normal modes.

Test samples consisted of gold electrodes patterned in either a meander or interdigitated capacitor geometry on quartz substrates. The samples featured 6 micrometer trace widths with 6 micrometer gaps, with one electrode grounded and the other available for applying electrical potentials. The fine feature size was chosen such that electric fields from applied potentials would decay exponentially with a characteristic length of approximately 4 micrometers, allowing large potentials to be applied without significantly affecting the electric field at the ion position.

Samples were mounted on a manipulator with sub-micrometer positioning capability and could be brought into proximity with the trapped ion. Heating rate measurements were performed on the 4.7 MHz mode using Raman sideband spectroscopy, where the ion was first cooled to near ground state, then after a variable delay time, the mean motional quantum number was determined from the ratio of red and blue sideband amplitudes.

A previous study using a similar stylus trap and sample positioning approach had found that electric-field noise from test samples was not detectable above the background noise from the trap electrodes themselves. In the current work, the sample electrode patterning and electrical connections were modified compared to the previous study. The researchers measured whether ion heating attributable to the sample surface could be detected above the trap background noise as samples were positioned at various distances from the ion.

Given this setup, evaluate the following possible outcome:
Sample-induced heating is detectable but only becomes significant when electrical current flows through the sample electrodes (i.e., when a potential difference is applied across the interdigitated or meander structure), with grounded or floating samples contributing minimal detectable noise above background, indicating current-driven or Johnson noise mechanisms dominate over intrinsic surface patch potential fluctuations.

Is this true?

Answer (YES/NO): NO